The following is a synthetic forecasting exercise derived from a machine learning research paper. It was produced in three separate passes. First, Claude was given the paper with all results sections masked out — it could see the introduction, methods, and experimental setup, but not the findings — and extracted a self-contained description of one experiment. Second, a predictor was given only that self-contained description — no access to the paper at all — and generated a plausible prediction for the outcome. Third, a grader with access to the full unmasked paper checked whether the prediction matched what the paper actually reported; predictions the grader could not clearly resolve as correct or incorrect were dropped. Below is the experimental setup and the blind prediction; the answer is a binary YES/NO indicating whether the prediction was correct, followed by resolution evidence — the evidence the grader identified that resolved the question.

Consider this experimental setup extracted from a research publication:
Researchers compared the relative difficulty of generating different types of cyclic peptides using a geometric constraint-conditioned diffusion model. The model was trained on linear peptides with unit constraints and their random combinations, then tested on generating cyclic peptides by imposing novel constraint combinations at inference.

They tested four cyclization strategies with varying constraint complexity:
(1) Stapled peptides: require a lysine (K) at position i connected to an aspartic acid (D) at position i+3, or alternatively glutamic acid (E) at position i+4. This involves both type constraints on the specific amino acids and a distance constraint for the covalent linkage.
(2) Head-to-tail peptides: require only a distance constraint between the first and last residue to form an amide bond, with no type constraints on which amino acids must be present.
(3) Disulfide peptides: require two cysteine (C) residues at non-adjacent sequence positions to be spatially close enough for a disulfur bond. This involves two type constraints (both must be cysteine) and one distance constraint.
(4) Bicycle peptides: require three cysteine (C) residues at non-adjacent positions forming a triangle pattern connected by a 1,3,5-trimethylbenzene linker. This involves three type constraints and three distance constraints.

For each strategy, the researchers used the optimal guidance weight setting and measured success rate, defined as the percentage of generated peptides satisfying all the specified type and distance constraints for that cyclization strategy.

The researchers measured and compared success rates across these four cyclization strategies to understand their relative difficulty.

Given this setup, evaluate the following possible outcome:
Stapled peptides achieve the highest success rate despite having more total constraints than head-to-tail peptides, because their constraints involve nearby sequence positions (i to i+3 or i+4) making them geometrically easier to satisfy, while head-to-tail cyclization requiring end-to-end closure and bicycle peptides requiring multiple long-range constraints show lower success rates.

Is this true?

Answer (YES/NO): NO